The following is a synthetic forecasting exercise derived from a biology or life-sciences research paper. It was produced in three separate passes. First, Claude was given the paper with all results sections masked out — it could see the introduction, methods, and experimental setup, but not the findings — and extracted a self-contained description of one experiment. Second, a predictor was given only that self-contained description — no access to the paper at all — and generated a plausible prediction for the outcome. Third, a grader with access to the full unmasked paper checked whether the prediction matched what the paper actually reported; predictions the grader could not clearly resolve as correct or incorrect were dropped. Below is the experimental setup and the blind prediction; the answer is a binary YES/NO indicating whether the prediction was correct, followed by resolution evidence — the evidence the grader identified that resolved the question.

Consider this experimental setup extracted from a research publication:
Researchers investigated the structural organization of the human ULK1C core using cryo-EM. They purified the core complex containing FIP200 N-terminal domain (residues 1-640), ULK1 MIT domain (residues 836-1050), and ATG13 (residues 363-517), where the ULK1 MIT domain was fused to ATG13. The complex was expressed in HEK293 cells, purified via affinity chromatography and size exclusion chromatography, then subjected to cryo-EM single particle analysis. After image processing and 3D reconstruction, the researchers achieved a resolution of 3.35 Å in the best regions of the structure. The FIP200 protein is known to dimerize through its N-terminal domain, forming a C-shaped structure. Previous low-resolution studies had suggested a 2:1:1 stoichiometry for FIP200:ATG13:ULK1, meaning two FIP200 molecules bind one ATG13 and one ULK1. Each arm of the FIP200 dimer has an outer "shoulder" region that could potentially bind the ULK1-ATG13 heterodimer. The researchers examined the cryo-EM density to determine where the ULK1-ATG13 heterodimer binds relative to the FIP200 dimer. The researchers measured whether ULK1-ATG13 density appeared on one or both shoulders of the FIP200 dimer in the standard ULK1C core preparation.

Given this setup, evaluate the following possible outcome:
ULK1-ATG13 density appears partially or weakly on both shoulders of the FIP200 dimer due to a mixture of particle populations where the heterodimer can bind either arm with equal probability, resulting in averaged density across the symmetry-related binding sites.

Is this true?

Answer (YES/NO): NO